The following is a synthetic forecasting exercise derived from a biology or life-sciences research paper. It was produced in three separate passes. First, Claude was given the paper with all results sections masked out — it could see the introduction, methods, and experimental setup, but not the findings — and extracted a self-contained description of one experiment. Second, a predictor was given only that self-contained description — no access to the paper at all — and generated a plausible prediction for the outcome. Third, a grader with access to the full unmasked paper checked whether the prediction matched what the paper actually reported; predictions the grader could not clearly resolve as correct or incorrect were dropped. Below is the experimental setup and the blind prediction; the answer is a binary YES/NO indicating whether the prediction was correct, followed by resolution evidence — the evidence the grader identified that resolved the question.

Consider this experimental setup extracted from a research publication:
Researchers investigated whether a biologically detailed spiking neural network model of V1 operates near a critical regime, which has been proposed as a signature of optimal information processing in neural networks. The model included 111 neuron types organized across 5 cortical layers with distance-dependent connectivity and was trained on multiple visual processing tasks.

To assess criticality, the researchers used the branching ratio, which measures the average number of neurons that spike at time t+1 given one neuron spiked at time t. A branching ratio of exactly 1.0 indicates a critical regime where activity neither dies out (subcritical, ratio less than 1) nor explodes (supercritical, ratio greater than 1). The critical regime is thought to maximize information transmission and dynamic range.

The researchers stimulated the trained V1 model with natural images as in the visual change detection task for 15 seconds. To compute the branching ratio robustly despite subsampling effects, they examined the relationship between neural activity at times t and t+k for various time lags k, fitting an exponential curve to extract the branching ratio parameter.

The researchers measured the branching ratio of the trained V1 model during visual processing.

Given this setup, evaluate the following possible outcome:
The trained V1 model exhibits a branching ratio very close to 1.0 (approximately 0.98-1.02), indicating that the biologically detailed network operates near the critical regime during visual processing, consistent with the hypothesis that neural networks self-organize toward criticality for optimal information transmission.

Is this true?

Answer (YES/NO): NO